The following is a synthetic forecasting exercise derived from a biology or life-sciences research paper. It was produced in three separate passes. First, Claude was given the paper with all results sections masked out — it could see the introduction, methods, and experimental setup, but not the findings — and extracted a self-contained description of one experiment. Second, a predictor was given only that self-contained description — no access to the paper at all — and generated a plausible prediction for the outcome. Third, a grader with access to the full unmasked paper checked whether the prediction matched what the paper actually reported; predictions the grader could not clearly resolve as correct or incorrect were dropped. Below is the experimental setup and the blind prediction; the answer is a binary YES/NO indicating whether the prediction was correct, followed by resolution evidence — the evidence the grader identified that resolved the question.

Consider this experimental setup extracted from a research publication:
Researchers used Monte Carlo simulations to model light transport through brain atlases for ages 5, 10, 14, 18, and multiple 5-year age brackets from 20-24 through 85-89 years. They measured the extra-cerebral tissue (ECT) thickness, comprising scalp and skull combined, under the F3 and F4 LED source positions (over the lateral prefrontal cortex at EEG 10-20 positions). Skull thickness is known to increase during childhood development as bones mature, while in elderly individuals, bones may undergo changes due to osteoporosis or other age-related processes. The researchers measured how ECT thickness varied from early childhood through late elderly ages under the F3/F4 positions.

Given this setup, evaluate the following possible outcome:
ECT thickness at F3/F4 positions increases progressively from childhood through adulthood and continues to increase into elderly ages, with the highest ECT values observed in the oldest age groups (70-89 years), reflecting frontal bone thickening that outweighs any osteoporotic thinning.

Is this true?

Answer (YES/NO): YES